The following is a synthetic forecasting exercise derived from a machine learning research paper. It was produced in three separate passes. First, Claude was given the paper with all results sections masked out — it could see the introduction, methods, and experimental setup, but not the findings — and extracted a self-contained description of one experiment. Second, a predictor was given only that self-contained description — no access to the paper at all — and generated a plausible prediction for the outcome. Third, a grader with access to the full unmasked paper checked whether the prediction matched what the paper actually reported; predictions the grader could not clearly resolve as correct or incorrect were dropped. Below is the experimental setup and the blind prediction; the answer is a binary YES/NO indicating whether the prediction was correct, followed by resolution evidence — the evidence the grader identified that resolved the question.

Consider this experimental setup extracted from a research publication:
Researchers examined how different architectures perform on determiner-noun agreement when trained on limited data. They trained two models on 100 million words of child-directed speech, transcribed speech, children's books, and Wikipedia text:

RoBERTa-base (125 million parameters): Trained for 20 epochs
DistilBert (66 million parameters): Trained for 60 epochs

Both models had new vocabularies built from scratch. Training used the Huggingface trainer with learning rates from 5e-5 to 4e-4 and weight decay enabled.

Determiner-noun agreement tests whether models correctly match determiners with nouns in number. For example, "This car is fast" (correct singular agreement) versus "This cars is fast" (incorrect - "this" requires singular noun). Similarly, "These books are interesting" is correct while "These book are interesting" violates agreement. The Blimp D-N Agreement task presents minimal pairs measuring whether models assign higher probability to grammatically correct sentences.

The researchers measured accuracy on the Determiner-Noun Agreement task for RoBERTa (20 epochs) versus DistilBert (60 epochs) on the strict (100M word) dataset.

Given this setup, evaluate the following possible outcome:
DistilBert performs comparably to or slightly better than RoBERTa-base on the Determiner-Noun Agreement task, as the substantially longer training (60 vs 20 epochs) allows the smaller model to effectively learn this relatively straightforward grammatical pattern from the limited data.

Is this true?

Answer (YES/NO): NO